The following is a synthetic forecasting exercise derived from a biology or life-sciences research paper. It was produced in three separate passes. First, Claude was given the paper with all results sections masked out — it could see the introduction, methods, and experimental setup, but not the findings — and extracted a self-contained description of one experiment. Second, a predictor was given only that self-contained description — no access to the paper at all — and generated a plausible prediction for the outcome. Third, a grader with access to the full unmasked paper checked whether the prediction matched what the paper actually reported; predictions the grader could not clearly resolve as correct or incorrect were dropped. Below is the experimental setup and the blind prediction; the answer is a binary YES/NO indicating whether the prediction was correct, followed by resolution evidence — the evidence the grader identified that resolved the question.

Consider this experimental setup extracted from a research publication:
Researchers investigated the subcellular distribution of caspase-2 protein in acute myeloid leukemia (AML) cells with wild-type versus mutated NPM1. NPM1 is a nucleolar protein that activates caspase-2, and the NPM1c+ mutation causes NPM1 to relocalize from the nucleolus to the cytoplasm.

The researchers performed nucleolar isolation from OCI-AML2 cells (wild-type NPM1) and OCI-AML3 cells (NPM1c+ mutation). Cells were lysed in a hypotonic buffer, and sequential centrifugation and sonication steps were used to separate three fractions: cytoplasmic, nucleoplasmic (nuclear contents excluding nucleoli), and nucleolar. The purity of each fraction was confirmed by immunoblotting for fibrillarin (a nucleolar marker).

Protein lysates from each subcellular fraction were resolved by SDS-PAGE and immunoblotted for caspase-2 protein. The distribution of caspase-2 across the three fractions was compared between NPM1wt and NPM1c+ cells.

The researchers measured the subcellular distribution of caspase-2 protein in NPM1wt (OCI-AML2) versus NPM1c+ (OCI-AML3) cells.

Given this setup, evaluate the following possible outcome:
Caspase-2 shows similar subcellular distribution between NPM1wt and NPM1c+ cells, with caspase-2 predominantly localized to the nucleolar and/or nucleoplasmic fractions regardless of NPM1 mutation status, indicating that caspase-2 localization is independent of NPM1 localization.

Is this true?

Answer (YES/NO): NO